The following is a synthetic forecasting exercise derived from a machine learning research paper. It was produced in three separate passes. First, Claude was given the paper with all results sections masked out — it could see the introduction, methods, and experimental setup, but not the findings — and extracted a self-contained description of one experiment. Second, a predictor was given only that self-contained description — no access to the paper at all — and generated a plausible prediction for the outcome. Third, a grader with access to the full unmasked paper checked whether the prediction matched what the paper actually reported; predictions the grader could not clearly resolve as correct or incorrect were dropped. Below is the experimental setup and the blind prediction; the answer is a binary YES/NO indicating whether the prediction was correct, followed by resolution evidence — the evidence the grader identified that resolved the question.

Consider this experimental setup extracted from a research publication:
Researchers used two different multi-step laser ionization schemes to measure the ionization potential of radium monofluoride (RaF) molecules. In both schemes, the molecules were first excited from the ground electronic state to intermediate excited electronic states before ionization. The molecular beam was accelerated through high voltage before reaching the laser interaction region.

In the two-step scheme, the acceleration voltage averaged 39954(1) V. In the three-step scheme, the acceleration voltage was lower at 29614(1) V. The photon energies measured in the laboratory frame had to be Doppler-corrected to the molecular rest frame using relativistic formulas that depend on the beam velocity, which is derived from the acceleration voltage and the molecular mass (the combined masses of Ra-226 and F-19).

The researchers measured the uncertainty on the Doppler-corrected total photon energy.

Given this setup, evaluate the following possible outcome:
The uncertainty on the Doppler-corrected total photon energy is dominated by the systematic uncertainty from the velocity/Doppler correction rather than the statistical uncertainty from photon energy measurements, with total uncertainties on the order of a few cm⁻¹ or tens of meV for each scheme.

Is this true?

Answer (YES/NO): NO